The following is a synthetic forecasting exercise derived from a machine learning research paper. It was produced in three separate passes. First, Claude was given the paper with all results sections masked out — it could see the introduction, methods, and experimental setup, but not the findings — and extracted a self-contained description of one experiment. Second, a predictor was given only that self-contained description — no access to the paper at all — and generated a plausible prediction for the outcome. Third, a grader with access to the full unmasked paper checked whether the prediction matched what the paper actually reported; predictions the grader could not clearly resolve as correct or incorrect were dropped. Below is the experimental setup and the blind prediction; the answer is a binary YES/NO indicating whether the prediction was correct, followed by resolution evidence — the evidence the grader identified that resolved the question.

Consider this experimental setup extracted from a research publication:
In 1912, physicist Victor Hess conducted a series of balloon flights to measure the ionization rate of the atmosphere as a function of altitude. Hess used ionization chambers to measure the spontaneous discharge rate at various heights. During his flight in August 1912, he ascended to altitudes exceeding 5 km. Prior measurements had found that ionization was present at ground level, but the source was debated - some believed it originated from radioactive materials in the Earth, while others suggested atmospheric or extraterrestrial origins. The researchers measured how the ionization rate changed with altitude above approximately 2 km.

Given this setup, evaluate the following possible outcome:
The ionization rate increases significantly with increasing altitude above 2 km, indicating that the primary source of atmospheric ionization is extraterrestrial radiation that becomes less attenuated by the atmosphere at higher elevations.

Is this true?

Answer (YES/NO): YES